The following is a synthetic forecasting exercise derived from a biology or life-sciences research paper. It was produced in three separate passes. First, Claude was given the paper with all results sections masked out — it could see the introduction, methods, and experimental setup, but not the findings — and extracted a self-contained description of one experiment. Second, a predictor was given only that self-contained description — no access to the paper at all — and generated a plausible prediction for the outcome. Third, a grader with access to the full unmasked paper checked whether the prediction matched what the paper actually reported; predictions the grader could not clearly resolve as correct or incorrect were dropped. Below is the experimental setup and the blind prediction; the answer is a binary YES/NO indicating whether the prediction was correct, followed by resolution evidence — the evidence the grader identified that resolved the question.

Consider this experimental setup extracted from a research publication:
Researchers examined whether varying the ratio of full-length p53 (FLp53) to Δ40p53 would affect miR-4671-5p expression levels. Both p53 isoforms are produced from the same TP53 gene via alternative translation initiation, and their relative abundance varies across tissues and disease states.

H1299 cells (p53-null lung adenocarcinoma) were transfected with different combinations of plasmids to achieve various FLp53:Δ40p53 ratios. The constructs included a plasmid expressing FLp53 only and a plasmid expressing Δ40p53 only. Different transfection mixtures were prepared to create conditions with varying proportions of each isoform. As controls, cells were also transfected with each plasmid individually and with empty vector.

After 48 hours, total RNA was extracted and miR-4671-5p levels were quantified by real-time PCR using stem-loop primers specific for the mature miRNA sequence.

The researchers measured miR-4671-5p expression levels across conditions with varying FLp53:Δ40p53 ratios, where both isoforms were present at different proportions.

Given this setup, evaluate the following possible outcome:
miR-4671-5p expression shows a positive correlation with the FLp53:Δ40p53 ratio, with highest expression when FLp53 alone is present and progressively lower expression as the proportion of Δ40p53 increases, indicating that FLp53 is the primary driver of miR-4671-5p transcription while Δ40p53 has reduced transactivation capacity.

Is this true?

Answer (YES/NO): NO